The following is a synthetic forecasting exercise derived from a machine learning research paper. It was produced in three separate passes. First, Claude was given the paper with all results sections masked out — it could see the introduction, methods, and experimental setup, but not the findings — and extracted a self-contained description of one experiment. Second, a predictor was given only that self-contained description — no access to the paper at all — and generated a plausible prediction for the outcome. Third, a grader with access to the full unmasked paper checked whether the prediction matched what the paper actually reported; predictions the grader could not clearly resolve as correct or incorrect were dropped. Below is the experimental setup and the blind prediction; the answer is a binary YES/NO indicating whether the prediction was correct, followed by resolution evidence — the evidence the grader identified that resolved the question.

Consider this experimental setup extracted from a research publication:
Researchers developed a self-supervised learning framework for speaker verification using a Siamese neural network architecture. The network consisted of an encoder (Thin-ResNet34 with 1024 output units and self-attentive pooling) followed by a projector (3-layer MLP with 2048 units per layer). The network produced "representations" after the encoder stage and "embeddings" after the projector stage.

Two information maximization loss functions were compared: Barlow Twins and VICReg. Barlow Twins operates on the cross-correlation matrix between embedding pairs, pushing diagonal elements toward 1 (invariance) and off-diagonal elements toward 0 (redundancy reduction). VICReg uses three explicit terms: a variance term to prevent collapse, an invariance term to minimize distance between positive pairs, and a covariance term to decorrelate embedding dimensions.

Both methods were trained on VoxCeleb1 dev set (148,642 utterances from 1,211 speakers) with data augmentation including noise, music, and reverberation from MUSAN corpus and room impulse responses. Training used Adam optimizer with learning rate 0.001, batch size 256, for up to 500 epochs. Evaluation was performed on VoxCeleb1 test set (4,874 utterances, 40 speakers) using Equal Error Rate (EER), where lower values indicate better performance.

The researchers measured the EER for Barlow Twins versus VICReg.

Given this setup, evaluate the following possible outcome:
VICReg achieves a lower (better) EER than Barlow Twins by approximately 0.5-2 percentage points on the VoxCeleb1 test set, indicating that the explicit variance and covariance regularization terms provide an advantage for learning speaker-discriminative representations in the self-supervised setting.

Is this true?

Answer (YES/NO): NO